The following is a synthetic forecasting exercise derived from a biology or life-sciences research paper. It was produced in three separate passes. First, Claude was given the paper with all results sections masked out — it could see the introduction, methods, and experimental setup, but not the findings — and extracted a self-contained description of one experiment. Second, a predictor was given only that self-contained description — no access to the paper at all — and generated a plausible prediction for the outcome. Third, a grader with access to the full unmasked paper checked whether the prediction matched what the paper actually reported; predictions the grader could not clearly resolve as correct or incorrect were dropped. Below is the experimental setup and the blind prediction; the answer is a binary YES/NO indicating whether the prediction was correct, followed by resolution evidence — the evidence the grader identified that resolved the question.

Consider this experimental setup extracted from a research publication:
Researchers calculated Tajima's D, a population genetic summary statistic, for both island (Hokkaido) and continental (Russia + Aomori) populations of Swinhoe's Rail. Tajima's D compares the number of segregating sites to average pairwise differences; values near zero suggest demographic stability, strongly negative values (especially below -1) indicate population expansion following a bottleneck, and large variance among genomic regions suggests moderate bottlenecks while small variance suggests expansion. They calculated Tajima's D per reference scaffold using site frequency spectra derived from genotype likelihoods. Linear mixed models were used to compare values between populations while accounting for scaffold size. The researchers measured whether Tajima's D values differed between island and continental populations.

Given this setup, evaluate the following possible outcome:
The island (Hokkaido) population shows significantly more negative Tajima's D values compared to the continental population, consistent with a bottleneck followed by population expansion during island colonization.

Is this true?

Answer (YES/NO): NO